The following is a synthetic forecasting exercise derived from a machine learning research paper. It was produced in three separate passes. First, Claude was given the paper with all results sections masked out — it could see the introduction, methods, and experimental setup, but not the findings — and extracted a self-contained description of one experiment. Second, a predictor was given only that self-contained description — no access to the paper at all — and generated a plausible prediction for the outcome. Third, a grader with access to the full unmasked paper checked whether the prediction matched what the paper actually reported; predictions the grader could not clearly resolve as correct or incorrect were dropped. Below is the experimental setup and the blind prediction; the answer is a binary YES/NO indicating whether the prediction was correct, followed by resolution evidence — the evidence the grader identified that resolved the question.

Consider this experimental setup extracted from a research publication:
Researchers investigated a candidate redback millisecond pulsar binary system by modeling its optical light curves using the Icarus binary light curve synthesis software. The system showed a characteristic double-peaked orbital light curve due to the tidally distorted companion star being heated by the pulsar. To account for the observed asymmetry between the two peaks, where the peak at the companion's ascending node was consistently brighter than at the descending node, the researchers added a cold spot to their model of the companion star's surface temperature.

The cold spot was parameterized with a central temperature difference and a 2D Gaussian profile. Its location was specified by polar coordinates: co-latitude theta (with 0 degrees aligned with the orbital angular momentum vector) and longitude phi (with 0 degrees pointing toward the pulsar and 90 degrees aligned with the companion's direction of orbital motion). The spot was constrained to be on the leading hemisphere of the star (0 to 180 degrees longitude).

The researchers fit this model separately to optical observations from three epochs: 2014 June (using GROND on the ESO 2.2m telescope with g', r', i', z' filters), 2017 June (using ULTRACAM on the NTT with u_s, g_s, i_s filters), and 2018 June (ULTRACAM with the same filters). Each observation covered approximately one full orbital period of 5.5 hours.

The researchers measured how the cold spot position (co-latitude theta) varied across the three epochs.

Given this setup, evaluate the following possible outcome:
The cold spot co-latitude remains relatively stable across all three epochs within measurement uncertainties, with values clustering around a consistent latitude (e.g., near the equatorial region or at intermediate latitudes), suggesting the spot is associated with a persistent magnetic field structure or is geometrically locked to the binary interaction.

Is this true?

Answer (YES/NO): NO